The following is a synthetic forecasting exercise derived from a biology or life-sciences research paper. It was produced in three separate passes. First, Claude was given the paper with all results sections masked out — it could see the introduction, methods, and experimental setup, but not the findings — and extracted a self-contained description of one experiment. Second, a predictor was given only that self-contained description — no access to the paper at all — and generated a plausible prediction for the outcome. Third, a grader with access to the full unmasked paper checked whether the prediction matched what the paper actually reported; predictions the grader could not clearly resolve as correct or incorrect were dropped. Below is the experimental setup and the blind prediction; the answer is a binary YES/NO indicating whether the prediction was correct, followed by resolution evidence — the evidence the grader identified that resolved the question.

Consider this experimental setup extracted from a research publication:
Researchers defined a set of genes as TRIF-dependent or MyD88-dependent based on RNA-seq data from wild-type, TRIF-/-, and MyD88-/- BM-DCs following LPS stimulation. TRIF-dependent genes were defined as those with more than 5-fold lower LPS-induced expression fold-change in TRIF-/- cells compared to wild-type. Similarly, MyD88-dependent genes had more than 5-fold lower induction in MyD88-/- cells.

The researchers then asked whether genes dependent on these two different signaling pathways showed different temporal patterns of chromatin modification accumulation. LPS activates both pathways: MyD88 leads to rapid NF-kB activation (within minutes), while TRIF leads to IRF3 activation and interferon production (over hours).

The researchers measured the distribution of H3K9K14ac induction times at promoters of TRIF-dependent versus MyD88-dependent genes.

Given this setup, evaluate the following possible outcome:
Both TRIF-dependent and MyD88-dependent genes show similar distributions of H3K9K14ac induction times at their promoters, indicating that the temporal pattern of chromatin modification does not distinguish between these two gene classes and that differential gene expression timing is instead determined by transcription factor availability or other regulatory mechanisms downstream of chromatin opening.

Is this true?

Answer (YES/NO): NO